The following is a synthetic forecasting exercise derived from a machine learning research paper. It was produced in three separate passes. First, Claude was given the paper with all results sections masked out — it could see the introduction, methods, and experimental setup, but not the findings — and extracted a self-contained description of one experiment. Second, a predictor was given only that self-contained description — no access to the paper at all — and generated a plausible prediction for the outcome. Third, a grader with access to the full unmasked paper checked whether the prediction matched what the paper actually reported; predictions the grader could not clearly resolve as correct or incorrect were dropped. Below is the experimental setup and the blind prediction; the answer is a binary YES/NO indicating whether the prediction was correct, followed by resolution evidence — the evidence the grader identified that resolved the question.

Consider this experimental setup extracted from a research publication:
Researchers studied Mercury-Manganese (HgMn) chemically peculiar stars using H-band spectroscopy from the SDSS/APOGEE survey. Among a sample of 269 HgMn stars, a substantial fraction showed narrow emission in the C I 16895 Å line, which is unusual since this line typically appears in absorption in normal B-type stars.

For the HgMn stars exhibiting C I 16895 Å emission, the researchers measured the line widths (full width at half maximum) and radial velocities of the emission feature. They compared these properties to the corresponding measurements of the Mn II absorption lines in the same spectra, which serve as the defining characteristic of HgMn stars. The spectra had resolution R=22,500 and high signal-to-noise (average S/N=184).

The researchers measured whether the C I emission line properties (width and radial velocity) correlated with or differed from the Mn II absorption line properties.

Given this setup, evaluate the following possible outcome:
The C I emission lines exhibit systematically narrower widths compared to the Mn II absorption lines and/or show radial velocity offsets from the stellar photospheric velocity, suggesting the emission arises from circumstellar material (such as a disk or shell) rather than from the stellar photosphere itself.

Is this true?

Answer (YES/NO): NO